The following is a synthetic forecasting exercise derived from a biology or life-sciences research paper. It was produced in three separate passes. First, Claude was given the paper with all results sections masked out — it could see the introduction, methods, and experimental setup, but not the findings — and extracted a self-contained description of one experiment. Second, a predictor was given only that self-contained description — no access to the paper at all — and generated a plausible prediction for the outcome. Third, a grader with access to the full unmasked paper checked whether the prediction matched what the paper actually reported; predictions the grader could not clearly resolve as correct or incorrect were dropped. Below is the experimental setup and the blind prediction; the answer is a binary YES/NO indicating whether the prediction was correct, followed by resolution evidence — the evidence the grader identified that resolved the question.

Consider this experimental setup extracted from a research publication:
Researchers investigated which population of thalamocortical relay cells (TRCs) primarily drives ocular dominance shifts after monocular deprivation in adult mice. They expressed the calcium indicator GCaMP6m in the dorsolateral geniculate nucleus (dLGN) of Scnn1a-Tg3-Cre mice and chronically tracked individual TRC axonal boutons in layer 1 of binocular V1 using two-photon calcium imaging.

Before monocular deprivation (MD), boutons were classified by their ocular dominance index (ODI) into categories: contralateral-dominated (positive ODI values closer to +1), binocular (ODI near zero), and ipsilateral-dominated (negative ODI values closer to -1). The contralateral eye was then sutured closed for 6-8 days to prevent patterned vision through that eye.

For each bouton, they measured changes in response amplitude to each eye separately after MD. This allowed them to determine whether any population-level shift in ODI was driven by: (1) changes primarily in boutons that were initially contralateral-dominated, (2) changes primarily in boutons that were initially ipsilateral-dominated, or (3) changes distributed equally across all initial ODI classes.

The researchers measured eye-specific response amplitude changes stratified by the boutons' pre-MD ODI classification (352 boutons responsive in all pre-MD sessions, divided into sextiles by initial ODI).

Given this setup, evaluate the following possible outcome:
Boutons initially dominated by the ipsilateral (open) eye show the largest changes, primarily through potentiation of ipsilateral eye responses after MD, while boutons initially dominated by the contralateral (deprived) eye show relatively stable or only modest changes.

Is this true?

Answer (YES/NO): NO